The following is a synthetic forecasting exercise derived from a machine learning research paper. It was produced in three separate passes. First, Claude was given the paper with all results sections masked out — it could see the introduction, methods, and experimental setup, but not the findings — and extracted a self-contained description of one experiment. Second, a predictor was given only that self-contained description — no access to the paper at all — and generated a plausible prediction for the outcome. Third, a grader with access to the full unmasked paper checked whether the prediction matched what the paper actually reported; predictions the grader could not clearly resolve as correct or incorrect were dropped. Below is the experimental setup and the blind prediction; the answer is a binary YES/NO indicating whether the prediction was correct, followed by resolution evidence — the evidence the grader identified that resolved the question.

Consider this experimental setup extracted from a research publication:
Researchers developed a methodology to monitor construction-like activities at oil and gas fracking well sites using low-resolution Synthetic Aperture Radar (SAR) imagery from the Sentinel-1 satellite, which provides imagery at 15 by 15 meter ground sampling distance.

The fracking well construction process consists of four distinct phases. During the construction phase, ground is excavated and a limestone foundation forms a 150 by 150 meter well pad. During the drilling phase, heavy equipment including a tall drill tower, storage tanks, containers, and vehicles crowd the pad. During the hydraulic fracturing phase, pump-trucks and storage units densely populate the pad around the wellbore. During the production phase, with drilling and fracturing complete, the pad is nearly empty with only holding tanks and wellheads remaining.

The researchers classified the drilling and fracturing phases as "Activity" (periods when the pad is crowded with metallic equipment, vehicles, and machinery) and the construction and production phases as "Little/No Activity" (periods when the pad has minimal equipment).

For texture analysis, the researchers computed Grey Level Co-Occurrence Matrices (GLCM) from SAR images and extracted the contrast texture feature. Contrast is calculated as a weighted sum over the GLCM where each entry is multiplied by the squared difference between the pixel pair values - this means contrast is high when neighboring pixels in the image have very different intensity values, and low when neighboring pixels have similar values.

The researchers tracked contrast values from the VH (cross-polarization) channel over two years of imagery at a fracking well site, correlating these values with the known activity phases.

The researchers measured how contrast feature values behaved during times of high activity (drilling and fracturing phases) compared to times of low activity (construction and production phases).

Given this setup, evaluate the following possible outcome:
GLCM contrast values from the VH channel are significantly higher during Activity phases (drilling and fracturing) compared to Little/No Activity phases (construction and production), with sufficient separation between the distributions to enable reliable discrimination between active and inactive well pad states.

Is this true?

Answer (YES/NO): YES